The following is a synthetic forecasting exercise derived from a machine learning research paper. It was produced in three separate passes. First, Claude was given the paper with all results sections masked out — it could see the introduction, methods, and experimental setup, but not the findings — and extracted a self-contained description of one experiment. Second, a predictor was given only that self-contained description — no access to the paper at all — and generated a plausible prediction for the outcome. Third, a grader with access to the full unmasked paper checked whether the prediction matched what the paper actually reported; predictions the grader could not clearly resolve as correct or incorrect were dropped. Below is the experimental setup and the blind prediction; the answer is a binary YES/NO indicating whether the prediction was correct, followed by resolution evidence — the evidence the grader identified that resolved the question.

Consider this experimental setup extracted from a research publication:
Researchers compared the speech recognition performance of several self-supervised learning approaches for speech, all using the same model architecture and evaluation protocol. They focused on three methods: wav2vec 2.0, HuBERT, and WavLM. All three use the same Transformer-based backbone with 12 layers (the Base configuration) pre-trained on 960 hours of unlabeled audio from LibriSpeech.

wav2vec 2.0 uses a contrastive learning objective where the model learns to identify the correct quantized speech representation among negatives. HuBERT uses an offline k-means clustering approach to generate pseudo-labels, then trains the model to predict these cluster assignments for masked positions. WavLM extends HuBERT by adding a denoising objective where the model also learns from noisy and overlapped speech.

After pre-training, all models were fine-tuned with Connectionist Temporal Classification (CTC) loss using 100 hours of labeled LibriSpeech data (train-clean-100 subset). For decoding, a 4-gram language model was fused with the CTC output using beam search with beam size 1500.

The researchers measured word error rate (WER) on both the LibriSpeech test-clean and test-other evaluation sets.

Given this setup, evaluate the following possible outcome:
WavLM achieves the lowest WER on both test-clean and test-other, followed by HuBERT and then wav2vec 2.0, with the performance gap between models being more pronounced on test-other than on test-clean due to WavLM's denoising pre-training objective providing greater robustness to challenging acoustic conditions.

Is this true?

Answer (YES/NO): NO